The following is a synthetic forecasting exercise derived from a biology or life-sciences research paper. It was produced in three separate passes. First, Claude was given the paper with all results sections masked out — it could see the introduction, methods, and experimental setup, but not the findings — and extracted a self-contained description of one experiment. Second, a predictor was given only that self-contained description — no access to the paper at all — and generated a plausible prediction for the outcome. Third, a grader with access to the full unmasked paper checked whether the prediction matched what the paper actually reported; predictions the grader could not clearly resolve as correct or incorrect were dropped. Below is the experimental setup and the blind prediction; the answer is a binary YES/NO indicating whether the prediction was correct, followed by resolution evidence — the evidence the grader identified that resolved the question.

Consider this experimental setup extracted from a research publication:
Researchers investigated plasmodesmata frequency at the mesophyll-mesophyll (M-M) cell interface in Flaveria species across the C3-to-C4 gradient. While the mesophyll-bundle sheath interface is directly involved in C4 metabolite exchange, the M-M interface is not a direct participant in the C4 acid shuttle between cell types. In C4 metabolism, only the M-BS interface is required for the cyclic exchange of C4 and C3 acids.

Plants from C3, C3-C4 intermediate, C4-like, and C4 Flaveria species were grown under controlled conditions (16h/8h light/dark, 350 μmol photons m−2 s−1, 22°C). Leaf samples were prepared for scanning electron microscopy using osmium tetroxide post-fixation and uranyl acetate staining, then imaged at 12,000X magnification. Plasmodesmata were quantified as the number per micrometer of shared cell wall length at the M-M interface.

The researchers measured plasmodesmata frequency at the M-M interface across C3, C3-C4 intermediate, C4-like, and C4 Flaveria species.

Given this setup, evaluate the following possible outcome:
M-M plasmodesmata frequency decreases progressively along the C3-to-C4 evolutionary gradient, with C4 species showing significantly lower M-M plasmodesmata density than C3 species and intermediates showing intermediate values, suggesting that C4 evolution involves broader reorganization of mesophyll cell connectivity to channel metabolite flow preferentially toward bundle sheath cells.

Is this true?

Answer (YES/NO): NO